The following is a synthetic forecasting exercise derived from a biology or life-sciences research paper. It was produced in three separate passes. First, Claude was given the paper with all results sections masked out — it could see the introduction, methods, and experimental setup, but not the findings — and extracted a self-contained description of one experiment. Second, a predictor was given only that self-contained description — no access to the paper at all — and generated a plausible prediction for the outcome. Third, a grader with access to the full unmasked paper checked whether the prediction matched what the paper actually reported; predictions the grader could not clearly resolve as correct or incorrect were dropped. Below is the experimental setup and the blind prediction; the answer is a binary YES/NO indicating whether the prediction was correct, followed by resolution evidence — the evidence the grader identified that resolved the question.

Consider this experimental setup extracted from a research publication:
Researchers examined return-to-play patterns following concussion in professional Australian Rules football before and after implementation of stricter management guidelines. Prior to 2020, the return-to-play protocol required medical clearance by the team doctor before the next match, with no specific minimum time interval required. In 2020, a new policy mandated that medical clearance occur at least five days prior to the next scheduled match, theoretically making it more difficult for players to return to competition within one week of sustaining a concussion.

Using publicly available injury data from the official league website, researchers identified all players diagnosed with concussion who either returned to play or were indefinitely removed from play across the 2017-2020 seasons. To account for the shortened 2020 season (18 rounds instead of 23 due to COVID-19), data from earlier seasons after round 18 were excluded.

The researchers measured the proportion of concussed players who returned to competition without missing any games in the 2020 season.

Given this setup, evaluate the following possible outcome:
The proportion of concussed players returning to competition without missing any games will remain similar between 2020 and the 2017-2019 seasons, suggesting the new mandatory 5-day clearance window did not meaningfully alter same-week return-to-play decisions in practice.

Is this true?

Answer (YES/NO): NO